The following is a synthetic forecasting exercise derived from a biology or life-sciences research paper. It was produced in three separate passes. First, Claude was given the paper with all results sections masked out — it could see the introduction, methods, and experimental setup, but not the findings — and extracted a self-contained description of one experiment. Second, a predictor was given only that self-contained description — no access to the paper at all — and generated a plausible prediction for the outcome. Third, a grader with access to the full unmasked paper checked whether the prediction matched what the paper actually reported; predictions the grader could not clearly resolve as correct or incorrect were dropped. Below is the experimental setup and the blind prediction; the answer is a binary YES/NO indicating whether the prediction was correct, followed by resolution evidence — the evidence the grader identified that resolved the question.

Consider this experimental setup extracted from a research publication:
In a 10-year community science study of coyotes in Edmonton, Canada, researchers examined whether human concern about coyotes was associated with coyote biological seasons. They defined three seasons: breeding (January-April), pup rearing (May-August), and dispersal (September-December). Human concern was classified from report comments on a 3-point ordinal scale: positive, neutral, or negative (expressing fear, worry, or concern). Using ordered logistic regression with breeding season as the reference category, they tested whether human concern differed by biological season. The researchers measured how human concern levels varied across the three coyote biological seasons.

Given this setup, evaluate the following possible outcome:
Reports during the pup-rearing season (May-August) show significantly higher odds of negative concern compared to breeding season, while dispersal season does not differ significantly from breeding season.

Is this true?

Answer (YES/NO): NO